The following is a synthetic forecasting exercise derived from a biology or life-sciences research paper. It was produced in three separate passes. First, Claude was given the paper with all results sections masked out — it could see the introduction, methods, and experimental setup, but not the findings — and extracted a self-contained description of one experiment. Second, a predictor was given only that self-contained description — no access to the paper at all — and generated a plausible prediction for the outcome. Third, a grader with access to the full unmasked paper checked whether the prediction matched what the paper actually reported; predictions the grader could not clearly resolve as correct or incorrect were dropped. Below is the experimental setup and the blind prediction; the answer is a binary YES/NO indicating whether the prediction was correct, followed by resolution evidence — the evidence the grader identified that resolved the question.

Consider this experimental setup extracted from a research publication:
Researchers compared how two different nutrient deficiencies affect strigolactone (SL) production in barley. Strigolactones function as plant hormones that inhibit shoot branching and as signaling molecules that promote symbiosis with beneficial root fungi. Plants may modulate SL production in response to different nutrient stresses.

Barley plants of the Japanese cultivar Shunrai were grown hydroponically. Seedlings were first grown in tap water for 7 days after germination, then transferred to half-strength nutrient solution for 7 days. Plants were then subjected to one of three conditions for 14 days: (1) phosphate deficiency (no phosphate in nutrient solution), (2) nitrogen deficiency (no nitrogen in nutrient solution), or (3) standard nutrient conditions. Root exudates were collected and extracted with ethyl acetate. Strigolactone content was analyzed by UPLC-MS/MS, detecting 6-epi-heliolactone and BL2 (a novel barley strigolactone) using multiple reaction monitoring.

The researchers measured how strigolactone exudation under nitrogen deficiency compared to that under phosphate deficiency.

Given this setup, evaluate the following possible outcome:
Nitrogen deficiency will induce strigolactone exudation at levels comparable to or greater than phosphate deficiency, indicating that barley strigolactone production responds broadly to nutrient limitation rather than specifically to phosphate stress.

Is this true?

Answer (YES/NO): YES